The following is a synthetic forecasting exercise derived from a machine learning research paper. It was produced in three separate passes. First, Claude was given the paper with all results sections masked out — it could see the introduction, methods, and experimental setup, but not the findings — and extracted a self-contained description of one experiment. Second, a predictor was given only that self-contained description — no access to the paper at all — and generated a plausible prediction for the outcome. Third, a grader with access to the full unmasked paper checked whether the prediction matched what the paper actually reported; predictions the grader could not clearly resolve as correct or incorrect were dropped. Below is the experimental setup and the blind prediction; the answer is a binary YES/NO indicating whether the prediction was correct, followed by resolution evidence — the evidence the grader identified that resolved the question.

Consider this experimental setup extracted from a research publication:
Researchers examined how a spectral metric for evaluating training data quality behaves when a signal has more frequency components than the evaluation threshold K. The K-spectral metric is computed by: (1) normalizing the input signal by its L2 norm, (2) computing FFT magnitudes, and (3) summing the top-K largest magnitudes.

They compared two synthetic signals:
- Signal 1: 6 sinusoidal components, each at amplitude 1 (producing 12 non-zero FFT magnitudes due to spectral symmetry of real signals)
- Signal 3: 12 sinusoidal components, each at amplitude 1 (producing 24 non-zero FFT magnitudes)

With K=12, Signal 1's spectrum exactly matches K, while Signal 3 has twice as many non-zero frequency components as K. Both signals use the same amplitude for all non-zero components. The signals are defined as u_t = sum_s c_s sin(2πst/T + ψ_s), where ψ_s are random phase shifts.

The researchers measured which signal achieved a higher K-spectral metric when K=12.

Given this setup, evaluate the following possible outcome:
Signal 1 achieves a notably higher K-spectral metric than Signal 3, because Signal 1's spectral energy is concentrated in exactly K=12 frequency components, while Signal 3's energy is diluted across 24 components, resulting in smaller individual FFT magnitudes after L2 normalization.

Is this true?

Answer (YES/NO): YES